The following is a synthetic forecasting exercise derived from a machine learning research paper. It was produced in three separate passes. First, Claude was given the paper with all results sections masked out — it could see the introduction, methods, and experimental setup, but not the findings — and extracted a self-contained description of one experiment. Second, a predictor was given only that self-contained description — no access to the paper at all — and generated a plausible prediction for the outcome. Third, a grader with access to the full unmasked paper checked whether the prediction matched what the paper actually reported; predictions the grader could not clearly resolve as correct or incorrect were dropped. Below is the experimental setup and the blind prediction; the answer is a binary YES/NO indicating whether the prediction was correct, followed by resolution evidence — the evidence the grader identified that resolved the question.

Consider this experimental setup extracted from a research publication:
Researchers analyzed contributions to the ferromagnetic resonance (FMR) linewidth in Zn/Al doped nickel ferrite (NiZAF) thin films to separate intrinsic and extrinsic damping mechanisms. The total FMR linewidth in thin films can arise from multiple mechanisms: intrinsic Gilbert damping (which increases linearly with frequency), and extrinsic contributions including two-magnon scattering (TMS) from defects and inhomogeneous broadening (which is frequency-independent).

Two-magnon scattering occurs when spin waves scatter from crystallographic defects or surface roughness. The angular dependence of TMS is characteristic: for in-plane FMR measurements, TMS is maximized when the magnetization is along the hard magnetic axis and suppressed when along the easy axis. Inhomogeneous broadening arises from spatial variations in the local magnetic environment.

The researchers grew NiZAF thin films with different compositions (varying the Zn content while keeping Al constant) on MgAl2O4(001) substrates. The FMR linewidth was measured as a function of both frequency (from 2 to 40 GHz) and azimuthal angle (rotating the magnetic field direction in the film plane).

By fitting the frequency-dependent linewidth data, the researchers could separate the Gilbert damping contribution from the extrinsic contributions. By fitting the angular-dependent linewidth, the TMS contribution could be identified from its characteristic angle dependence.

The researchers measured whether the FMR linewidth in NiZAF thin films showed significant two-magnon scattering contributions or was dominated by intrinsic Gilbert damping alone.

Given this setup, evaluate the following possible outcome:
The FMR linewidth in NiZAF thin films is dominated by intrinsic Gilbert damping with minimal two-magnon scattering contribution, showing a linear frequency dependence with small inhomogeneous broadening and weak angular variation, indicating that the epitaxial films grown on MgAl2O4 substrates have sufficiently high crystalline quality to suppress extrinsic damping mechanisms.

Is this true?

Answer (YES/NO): NO